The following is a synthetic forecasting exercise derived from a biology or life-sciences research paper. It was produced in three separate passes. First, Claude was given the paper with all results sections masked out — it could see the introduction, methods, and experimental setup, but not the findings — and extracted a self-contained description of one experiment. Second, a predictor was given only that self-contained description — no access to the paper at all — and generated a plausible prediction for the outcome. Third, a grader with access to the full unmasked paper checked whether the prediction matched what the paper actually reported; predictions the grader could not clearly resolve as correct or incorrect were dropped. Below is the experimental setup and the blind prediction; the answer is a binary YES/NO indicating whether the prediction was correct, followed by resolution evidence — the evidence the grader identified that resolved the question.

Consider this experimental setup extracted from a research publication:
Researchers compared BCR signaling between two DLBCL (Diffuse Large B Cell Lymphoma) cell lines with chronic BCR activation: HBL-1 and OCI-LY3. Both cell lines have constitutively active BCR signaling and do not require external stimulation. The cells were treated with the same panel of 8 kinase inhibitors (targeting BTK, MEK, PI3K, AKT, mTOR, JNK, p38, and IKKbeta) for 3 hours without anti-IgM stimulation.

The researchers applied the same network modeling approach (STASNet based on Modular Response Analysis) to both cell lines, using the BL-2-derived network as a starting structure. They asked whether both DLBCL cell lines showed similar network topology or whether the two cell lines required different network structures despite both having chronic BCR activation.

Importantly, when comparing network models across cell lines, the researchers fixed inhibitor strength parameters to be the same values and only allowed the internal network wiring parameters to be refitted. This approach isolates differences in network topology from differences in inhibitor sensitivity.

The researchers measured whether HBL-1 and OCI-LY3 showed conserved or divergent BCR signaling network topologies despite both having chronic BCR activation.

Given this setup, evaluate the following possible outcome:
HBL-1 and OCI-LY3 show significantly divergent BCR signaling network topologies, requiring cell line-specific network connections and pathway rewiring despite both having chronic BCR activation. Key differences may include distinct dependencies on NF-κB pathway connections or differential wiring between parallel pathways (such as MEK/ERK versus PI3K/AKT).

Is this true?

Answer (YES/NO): NO